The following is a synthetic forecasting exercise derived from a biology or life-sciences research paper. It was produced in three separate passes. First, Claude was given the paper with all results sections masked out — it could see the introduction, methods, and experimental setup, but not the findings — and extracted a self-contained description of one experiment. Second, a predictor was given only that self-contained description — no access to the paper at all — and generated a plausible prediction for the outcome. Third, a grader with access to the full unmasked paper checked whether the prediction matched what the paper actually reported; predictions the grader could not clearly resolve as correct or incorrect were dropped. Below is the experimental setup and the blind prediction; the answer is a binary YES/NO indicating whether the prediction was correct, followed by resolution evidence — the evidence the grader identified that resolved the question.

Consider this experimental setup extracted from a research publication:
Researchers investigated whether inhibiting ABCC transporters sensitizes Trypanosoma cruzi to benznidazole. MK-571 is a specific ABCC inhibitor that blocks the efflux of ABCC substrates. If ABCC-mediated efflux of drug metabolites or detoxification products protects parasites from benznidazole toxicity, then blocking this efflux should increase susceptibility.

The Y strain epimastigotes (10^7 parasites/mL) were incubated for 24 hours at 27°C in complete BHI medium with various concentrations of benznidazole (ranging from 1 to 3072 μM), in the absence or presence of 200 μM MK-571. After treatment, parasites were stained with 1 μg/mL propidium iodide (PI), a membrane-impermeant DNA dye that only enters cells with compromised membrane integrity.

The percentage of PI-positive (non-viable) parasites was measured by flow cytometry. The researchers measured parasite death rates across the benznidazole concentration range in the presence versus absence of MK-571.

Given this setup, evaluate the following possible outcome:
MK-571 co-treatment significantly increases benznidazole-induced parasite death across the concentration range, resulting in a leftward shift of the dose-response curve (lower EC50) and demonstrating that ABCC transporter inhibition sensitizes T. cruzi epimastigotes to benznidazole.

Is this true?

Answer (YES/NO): NO